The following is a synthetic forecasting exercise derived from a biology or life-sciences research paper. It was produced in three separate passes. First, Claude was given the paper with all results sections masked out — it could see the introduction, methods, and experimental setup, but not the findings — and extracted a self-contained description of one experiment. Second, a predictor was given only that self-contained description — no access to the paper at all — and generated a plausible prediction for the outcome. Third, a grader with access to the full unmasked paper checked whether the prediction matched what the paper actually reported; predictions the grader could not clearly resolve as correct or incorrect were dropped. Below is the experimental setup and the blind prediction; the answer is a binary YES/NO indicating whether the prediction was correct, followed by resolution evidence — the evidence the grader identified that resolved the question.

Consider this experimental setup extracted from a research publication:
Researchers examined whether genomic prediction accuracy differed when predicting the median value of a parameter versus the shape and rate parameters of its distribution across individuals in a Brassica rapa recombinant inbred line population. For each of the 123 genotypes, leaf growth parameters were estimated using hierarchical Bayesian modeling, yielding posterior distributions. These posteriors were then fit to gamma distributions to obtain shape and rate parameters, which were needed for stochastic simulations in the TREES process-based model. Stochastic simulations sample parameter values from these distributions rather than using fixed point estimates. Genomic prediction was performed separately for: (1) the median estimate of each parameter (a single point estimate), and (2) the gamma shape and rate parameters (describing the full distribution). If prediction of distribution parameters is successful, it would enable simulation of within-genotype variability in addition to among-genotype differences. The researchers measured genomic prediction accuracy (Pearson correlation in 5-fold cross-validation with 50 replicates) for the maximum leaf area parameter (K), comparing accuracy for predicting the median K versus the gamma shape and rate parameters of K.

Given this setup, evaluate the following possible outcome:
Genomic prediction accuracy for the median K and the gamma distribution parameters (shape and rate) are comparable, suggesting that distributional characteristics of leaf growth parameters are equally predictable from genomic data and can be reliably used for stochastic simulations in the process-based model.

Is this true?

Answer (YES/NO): NO